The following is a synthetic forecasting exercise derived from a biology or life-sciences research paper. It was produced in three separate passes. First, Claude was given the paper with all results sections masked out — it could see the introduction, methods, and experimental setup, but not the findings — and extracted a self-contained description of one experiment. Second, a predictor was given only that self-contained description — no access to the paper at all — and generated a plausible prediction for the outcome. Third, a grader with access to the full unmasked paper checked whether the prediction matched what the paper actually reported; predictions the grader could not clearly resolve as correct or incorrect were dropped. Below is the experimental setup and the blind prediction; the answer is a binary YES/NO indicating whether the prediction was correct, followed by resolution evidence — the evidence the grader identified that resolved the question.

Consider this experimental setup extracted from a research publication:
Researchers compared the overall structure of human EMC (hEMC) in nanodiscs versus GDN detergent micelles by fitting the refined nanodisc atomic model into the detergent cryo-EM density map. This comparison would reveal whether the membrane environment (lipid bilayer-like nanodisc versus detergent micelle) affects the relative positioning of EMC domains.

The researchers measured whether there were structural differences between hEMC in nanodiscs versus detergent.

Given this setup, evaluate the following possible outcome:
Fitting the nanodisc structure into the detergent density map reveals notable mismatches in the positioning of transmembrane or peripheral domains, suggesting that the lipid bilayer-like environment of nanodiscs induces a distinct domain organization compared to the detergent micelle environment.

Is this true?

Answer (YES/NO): YES